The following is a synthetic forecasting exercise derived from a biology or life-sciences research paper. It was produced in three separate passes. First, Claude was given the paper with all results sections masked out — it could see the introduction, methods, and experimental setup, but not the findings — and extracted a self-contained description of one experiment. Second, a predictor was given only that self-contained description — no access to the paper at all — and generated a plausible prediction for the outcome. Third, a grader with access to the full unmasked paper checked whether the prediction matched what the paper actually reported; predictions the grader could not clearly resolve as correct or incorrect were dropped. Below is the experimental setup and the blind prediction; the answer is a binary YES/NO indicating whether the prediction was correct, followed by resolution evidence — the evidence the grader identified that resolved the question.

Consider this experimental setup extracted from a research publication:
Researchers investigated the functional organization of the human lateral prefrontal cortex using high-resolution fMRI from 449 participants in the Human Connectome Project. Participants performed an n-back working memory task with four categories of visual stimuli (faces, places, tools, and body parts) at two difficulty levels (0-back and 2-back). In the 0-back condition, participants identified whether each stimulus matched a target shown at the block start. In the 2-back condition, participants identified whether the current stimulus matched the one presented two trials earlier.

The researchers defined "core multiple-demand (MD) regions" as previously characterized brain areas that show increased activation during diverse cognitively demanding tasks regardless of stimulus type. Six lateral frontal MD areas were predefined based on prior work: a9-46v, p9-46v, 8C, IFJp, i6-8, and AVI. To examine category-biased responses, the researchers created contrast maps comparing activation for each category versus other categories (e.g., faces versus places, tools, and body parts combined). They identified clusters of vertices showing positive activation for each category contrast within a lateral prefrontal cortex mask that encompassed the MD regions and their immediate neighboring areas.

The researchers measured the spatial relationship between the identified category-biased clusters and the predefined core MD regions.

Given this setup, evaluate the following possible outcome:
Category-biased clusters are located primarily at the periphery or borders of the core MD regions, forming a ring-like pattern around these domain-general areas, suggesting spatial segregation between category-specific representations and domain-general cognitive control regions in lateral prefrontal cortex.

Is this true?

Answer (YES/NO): YES